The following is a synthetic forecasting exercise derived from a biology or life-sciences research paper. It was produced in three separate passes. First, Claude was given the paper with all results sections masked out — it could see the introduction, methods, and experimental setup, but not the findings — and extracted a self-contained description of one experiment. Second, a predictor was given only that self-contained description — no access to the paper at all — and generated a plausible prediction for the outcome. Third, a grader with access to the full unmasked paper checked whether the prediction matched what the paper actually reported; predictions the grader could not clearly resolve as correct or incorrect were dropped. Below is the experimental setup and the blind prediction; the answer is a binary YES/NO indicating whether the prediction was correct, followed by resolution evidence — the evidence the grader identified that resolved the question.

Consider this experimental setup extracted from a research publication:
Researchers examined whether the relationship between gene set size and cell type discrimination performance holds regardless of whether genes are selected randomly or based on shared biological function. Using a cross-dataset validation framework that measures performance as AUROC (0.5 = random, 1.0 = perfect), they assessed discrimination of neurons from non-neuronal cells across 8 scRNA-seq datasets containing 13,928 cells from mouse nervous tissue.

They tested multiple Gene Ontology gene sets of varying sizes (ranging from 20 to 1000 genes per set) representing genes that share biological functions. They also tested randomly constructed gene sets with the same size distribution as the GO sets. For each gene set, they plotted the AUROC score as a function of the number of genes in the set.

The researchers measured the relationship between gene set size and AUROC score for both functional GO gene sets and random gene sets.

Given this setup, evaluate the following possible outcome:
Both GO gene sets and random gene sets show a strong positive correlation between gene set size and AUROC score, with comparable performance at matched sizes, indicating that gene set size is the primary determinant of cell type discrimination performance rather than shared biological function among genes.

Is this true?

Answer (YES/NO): YES